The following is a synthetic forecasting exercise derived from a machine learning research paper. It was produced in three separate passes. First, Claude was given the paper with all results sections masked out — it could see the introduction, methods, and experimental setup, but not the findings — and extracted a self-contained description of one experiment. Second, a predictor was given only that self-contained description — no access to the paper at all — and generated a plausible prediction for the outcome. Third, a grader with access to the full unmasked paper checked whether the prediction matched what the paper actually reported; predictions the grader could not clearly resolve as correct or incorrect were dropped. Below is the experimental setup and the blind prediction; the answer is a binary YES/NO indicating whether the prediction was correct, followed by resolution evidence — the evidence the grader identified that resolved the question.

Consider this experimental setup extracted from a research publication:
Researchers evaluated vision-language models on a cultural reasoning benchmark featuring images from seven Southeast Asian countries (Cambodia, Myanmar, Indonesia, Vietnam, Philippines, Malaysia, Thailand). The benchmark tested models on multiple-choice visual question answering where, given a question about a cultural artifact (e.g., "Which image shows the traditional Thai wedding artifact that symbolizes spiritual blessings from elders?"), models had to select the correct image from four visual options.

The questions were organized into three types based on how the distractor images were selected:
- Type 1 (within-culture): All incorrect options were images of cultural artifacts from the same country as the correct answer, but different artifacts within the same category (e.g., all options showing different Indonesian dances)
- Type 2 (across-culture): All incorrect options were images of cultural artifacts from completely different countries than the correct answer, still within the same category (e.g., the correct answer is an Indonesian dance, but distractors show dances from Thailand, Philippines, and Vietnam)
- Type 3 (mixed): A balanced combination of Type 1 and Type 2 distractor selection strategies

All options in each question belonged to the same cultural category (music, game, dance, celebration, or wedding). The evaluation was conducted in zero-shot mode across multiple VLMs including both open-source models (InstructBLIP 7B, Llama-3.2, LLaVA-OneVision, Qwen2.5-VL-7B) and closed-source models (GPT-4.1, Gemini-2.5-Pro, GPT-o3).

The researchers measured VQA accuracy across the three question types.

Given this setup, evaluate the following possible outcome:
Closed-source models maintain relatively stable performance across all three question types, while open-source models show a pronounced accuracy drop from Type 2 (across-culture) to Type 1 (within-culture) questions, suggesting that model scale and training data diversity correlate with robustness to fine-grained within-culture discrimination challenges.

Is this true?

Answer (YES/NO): NO